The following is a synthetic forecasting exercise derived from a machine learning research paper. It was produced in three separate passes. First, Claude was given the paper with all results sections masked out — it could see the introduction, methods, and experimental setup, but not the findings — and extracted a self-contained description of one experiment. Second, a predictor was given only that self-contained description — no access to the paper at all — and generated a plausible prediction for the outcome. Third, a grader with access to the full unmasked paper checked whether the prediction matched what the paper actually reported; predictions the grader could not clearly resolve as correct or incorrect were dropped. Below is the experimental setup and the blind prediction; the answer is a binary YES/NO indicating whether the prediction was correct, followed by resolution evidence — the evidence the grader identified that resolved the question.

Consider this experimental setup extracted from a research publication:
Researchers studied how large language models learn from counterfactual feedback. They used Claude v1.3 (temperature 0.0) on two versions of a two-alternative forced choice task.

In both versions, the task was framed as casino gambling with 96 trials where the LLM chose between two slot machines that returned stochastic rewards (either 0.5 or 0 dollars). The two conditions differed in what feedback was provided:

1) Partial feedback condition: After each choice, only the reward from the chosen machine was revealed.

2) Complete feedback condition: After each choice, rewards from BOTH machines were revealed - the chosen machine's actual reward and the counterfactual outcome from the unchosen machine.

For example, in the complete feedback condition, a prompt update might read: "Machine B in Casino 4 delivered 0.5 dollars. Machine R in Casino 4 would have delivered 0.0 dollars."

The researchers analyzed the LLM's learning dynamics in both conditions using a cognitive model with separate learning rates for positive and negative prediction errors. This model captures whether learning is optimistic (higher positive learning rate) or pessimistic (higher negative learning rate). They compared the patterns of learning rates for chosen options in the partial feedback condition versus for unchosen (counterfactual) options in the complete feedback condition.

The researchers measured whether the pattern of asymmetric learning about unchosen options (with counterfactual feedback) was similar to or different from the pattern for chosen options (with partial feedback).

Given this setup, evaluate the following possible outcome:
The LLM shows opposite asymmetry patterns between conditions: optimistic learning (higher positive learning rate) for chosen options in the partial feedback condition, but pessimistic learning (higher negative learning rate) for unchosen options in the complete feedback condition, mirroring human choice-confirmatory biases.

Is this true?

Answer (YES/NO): YES